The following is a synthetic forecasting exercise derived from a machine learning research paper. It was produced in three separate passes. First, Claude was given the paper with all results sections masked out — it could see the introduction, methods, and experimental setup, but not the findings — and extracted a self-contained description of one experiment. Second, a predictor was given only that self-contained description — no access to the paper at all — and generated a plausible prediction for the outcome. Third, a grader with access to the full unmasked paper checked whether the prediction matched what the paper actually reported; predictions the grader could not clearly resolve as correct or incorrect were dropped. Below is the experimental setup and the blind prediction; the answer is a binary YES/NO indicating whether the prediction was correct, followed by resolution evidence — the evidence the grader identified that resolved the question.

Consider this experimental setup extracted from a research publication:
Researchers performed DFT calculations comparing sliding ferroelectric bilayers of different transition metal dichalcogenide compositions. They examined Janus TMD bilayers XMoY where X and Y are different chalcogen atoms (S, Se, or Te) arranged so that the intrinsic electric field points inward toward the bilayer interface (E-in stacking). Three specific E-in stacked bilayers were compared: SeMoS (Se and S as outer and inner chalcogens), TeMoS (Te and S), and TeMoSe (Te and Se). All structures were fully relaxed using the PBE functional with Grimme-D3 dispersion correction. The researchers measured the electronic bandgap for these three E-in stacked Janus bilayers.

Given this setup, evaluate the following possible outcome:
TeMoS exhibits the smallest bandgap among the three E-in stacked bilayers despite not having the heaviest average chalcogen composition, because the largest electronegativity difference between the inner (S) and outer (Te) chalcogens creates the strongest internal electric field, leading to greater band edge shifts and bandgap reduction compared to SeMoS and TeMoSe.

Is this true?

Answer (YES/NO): NO